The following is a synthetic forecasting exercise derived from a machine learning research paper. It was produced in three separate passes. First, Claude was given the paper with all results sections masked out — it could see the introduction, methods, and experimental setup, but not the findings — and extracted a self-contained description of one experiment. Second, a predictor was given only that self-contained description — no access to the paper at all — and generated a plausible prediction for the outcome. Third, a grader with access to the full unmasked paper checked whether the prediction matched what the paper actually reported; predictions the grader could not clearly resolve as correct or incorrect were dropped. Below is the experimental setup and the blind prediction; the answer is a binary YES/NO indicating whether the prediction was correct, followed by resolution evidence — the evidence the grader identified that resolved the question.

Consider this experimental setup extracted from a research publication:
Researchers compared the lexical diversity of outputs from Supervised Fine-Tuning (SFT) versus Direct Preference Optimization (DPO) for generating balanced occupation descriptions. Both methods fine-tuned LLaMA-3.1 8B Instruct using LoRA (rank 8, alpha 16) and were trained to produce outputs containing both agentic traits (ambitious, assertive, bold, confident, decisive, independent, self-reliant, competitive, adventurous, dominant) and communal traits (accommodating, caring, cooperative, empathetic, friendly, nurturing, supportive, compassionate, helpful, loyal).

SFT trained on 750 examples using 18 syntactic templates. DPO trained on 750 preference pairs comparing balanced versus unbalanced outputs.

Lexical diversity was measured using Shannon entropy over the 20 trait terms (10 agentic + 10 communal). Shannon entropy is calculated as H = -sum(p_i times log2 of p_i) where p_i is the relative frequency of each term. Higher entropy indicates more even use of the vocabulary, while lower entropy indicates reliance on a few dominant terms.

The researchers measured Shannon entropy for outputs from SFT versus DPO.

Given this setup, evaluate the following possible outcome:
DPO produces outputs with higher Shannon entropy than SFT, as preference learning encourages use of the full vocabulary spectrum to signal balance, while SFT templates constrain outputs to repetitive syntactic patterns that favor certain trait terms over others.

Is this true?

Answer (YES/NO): NO